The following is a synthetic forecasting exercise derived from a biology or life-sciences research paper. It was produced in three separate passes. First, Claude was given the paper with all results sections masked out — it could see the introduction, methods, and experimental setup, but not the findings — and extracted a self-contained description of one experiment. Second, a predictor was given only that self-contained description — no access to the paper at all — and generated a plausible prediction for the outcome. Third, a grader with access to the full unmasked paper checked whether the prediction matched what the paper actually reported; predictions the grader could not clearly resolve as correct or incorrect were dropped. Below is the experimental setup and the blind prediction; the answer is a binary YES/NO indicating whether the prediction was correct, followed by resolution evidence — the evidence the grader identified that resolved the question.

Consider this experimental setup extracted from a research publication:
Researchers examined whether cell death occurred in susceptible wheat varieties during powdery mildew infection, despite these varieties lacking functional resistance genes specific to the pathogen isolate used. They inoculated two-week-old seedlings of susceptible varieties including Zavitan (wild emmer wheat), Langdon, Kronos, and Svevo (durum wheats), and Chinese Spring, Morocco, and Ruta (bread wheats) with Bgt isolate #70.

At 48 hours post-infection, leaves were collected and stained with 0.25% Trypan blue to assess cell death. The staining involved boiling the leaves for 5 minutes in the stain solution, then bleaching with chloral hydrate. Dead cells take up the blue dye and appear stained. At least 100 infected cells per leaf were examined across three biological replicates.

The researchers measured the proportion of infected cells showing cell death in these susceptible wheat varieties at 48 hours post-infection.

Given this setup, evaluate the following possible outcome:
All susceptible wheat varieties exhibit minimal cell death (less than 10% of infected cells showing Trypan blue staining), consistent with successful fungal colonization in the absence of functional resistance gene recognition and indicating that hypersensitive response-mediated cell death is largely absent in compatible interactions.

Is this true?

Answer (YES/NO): YES